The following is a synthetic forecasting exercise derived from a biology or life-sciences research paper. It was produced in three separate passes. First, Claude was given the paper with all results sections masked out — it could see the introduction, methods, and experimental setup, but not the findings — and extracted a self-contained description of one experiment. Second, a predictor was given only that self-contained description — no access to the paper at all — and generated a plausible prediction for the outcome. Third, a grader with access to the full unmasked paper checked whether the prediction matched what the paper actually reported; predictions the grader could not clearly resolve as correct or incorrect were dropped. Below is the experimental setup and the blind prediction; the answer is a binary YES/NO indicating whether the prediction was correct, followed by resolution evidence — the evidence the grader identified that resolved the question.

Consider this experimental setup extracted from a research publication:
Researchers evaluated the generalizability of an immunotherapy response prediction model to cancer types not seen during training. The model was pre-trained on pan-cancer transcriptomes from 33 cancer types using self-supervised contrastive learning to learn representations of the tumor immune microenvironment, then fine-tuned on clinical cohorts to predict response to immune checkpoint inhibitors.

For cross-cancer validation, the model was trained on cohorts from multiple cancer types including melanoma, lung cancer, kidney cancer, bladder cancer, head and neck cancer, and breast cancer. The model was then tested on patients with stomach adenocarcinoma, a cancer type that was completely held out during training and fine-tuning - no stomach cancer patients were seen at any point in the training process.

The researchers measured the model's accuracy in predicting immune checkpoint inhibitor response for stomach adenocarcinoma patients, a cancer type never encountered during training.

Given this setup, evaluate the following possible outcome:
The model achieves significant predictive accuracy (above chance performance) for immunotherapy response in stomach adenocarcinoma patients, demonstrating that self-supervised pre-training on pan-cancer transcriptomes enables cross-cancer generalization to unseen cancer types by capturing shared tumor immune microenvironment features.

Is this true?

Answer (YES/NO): YES